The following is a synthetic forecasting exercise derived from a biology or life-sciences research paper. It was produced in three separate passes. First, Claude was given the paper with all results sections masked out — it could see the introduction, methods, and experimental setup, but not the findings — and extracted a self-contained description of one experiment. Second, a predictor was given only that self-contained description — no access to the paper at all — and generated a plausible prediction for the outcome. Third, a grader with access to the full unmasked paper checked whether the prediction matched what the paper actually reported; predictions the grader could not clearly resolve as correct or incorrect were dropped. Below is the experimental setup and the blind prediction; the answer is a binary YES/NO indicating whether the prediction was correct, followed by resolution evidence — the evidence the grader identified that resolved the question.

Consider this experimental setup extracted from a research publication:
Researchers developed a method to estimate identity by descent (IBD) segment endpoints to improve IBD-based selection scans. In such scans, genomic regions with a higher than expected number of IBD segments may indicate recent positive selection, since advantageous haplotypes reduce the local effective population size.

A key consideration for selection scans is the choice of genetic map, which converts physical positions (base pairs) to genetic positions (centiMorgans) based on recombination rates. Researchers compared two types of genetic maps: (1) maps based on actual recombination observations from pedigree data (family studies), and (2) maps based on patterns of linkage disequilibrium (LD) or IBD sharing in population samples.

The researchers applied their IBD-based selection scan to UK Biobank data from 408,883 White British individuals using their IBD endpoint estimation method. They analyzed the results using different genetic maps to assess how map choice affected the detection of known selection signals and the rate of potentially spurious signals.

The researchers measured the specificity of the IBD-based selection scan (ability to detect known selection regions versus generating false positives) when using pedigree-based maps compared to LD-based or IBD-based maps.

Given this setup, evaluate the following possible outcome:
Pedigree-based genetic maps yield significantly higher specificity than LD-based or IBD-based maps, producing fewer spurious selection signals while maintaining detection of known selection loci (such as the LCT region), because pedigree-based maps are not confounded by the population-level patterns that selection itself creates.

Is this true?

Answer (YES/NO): YES